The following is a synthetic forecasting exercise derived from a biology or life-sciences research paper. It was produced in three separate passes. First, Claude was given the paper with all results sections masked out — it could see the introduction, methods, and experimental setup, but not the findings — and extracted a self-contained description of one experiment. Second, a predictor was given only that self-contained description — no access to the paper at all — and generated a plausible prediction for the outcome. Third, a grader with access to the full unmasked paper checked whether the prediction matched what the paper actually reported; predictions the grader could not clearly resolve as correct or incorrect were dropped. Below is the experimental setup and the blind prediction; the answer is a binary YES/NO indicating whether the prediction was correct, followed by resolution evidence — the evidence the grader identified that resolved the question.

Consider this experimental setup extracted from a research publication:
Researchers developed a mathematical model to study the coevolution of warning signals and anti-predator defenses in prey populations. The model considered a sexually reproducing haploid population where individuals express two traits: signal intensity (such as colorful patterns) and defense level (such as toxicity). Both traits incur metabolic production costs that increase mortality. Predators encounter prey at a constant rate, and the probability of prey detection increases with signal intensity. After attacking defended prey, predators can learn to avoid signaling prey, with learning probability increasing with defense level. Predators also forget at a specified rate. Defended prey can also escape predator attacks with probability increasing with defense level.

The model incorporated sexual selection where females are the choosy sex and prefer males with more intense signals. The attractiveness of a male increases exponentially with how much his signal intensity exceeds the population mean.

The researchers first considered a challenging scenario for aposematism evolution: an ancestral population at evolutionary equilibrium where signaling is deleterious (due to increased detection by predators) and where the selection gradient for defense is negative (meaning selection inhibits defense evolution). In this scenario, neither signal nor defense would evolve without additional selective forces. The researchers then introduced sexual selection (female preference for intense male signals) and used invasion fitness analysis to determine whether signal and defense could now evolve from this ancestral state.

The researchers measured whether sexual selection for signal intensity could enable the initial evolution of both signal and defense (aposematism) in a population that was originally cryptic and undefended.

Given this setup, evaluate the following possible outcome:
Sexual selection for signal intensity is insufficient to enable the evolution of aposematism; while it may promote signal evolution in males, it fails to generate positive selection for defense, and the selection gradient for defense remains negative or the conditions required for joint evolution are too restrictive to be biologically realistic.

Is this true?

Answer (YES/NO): NO